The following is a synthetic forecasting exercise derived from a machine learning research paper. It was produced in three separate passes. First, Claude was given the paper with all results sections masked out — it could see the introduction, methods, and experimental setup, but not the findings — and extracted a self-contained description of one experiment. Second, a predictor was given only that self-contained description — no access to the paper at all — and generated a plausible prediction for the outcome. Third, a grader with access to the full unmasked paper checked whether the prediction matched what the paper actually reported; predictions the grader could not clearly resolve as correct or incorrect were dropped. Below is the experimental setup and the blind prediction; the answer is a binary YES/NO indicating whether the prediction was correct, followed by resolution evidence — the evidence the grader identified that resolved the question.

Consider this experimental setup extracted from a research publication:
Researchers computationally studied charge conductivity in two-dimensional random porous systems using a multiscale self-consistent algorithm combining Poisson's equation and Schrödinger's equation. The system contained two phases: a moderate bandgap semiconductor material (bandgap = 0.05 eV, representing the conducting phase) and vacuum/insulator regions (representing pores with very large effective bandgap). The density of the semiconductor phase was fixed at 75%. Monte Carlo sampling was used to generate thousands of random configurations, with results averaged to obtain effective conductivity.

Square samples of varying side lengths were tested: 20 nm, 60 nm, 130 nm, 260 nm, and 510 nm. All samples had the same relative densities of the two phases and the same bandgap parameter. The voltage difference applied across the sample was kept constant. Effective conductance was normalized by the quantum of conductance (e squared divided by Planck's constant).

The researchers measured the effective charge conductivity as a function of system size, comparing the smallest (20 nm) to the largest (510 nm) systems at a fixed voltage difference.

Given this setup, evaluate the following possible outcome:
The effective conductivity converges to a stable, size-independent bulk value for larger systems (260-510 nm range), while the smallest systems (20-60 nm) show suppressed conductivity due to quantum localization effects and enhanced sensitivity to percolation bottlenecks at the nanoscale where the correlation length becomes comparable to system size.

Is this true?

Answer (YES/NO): NO